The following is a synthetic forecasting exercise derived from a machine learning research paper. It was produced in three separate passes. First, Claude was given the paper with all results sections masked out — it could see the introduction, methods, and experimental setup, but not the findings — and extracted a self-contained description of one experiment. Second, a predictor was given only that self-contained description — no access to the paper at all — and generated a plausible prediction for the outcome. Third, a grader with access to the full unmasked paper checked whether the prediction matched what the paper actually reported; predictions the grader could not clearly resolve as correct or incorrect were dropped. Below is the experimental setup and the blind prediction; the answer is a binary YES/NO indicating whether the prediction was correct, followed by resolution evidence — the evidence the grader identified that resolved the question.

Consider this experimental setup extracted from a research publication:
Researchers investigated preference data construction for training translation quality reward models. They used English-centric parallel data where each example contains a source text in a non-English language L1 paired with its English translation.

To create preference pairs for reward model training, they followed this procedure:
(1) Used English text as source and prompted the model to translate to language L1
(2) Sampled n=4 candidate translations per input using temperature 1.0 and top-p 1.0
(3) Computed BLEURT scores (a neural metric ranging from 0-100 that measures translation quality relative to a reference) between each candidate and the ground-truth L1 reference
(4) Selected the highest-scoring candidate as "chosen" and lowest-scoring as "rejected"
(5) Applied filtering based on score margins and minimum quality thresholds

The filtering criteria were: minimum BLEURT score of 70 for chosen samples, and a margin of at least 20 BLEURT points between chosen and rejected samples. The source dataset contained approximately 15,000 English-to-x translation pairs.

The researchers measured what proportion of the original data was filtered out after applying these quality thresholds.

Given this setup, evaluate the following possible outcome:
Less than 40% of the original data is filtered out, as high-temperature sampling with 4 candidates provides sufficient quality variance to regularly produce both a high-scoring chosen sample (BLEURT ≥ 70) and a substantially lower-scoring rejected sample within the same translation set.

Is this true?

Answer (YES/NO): NO